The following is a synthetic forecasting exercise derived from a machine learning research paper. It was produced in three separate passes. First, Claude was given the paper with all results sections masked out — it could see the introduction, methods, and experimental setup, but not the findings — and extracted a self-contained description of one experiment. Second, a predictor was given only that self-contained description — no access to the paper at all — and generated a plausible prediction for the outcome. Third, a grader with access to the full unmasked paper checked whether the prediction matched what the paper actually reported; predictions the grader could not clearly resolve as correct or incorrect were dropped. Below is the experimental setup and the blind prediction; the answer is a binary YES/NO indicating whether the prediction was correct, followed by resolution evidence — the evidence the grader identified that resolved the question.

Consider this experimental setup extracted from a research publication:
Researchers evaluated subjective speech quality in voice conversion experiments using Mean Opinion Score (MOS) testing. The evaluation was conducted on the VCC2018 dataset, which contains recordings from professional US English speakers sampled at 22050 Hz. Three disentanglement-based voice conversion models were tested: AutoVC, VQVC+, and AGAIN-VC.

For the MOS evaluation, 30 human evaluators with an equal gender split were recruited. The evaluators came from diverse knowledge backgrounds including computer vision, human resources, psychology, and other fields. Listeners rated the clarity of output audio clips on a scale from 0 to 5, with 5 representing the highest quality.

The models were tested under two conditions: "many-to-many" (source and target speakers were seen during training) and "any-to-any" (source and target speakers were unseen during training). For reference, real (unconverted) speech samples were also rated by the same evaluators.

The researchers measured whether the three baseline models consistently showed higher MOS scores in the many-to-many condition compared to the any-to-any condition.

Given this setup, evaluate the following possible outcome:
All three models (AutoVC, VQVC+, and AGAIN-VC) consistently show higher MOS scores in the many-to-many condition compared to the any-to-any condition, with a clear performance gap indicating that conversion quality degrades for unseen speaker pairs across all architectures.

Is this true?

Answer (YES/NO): NO